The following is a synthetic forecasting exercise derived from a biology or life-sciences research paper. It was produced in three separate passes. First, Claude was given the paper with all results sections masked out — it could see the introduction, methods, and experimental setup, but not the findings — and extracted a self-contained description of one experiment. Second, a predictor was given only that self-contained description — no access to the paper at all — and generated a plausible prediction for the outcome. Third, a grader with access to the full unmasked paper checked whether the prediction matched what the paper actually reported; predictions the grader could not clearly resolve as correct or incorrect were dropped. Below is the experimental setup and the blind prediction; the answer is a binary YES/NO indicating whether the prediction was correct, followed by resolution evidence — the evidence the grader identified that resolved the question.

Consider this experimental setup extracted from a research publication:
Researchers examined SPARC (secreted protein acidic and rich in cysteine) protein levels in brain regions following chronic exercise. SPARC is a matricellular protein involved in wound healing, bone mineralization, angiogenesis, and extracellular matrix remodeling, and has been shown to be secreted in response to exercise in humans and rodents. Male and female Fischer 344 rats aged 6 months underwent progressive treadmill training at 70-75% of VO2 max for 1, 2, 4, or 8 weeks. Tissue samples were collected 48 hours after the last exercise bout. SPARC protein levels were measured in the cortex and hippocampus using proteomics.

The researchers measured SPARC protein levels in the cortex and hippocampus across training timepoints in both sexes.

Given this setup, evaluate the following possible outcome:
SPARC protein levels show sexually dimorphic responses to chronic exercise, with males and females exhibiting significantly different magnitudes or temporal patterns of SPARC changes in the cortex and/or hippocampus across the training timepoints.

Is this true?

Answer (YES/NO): YES